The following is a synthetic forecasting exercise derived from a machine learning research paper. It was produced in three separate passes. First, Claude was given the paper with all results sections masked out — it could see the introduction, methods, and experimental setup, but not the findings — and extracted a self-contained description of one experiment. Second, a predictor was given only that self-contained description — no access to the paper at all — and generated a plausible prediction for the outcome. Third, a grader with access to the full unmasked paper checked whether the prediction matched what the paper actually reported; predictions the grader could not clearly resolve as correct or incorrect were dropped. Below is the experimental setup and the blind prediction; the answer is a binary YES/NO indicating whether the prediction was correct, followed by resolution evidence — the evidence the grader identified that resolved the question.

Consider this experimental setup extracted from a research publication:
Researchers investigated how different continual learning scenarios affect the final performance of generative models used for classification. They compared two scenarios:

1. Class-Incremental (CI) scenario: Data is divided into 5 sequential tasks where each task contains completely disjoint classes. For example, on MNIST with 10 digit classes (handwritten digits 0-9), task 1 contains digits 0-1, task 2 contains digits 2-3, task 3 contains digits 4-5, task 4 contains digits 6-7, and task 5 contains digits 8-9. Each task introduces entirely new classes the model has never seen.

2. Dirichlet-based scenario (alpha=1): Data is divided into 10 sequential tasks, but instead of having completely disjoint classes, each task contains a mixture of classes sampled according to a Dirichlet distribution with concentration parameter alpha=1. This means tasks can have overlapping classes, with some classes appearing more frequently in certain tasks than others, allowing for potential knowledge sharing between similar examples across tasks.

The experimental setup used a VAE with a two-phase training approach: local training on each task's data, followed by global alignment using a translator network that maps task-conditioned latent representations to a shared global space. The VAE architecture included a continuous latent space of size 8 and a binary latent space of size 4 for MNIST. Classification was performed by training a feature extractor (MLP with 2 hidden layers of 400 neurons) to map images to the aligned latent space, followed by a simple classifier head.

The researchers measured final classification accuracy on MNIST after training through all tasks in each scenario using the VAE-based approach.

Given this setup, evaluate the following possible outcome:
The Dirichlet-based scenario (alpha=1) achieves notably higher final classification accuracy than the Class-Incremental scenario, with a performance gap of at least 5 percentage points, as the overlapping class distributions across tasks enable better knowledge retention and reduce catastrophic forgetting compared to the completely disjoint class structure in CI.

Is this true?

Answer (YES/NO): NO